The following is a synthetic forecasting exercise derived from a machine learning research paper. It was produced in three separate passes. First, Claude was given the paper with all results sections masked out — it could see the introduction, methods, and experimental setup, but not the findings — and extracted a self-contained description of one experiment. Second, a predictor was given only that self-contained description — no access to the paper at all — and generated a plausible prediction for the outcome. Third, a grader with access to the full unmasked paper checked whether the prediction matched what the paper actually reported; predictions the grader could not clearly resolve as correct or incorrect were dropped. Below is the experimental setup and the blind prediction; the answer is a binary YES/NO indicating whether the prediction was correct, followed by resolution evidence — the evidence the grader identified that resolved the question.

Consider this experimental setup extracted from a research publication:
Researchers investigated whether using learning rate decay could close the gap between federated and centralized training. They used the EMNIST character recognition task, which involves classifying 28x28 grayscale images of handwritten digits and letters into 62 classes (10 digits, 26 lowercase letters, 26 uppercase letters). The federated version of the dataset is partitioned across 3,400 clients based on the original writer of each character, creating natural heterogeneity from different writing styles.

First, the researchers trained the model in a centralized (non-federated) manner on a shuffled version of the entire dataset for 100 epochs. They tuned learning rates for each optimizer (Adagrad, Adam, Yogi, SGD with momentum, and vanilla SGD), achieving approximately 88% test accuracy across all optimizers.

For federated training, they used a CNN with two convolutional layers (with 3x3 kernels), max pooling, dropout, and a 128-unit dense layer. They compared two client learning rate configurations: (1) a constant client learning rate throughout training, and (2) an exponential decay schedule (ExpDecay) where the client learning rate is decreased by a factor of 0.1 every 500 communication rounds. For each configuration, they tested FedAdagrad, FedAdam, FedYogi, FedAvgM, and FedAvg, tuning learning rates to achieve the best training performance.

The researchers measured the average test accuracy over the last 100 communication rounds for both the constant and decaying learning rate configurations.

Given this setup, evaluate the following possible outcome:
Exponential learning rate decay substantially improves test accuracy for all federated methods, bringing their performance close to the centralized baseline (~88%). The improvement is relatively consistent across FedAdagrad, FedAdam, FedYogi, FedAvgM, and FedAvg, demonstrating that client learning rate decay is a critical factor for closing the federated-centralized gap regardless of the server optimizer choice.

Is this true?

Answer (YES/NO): NO